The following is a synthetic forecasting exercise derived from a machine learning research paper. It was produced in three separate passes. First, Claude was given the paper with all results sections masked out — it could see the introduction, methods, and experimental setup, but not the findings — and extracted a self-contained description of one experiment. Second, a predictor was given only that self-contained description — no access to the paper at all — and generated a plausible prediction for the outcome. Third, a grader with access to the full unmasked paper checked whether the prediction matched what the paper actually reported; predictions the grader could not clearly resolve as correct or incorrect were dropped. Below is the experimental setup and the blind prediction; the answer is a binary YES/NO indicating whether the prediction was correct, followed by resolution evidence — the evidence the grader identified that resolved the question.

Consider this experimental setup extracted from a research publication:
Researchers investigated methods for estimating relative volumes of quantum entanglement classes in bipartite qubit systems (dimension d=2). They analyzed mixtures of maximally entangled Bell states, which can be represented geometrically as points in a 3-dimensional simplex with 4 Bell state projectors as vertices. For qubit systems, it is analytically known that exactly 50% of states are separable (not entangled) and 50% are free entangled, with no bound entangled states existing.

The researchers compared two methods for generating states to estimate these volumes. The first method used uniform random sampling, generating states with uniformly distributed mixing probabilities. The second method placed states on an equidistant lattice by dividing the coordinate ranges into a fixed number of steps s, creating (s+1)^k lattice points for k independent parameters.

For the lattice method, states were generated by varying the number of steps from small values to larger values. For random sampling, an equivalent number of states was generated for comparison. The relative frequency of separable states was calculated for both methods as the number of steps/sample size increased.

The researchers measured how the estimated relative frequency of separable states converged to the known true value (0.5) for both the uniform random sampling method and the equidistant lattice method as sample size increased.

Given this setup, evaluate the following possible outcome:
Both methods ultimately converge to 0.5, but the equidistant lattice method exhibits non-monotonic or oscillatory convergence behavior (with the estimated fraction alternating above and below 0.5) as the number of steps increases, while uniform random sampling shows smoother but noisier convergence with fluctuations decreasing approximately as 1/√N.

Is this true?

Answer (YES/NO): YES